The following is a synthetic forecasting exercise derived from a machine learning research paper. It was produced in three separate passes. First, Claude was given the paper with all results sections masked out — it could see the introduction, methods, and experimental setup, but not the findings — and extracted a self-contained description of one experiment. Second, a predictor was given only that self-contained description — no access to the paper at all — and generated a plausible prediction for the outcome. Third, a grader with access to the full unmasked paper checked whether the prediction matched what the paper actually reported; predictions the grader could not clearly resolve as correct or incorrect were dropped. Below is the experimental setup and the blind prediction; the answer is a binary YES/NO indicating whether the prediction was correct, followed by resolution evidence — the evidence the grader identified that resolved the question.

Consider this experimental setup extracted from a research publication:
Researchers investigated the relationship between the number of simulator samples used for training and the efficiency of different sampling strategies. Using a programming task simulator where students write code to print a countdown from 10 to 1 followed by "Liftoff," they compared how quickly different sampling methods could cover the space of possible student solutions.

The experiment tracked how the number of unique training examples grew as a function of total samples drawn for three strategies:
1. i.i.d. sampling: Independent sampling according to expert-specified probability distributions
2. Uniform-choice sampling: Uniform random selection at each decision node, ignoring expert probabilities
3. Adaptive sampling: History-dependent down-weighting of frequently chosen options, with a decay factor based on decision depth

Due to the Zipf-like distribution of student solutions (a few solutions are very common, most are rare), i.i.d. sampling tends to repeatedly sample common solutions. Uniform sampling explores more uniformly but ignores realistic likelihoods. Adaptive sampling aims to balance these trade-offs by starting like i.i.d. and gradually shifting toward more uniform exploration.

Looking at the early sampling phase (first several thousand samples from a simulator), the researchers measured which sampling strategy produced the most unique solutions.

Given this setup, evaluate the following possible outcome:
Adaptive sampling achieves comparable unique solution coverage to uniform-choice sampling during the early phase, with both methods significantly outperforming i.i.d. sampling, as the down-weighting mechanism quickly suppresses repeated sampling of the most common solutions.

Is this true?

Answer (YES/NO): NO